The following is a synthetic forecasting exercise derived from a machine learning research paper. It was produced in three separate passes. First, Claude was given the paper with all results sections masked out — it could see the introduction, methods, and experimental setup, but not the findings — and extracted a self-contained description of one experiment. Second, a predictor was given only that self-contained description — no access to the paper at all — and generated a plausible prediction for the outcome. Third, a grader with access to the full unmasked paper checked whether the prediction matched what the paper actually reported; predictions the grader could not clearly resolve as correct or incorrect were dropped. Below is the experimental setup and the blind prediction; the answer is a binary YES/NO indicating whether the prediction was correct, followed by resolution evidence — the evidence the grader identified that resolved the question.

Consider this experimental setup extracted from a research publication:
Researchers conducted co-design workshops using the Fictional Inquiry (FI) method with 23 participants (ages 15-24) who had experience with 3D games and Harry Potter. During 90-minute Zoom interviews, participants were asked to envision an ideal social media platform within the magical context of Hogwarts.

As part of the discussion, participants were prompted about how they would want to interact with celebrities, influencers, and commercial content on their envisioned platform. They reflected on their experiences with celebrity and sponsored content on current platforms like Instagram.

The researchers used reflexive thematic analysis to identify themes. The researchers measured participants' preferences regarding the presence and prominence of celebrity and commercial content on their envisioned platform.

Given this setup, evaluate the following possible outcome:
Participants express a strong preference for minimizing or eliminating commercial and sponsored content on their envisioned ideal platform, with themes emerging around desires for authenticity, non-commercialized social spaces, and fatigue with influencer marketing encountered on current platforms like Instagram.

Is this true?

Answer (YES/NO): YES